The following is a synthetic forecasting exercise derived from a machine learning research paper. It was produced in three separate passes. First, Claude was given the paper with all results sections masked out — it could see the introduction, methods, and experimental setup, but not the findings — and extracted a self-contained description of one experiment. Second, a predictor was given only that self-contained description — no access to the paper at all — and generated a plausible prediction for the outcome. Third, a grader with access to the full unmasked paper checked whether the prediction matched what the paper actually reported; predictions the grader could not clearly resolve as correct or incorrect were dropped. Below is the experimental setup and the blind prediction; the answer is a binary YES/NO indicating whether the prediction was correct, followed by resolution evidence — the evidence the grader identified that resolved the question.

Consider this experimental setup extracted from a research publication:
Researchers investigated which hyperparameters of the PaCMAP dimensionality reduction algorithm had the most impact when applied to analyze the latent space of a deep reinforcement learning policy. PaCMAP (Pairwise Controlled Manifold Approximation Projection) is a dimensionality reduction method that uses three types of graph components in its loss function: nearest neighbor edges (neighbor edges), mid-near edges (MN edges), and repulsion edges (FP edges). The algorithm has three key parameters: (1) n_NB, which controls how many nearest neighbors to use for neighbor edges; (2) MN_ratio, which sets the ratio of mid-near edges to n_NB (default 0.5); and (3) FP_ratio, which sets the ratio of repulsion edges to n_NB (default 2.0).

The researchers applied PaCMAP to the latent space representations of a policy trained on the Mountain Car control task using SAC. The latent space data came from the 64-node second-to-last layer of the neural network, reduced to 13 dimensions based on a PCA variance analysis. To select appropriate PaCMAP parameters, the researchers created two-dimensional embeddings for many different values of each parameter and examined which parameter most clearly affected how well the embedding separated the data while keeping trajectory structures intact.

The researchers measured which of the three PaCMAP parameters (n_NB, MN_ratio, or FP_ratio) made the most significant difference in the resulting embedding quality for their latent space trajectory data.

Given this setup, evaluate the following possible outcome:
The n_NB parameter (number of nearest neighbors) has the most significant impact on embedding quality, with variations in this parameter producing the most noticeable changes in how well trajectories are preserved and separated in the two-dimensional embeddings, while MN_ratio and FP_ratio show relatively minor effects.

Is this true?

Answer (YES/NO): YES